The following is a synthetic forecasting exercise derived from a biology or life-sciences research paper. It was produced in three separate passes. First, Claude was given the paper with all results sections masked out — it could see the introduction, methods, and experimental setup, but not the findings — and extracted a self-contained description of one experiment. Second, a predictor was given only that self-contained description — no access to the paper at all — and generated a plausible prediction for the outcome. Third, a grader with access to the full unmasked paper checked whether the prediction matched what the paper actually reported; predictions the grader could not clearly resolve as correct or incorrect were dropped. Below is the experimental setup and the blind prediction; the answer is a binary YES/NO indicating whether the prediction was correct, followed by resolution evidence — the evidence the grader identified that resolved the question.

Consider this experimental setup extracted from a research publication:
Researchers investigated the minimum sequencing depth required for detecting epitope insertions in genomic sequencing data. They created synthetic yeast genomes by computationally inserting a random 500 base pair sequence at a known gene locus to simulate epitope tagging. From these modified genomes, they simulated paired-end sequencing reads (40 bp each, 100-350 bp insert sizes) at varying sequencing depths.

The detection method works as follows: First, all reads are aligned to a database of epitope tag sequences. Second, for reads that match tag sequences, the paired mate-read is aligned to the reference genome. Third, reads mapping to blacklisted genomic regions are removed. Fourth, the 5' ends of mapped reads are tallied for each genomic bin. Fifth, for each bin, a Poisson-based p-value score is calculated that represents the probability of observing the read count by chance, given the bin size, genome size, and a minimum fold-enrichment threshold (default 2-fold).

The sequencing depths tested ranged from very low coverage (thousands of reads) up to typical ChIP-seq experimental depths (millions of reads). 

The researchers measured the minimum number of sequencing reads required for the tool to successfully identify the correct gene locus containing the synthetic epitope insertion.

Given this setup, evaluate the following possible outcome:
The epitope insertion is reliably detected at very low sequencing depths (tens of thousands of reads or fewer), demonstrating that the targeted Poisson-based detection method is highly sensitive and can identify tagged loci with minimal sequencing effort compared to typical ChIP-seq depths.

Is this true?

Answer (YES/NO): NO